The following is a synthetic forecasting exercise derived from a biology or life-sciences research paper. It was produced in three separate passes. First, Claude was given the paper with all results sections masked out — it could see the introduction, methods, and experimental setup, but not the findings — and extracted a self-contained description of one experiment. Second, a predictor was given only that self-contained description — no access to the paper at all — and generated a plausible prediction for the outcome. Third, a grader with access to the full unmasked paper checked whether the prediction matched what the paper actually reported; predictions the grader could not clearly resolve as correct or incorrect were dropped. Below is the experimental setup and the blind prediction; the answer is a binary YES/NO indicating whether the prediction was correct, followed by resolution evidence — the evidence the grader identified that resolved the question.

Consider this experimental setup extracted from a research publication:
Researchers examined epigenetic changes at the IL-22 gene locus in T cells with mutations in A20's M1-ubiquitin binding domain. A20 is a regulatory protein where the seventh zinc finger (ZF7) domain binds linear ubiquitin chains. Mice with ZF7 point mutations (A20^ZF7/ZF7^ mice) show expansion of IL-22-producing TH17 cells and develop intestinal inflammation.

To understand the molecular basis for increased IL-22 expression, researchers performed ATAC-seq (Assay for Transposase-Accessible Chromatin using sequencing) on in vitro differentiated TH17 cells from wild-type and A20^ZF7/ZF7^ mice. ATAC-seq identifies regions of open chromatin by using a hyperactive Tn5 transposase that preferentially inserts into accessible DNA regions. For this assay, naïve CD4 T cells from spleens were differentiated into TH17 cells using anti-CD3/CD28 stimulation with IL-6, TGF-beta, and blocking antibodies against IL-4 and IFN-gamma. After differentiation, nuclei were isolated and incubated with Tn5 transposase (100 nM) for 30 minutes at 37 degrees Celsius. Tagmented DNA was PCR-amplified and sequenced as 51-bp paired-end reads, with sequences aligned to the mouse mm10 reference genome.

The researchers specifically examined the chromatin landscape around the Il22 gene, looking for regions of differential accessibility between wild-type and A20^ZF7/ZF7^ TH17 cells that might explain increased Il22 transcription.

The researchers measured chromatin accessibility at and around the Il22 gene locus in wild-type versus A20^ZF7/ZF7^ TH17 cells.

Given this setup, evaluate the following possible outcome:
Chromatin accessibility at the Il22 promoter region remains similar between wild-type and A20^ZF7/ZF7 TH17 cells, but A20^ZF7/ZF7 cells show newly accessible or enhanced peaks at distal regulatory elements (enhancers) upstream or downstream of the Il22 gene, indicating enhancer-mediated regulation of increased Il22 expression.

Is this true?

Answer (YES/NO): NO